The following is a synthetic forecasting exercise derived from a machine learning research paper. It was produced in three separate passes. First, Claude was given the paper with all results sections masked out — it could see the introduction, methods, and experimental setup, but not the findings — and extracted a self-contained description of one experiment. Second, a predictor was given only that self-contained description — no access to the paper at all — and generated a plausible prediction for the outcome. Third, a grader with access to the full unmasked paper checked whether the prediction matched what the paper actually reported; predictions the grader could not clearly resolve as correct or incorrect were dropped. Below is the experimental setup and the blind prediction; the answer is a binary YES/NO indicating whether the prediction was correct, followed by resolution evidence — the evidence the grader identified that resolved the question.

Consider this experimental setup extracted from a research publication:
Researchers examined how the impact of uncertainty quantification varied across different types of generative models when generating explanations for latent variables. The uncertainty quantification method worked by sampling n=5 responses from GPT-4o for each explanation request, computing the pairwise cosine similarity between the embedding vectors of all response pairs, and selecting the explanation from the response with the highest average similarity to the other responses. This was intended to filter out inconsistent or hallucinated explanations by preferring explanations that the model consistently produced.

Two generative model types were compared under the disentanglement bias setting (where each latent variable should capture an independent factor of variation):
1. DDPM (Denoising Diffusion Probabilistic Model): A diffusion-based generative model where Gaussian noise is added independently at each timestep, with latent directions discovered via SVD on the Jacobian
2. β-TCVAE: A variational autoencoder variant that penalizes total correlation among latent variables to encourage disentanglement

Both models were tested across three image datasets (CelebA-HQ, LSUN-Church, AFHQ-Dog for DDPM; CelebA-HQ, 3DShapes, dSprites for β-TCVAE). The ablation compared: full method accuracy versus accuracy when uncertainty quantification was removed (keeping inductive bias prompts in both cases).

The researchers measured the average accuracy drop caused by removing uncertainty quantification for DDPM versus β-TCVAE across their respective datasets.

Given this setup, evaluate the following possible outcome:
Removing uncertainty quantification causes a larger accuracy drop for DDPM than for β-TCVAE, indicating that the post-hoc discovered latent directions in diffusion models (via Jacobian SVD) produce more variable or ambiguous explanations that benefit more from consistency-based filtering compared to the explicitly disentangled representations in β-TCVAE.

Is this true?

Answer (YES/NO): NO